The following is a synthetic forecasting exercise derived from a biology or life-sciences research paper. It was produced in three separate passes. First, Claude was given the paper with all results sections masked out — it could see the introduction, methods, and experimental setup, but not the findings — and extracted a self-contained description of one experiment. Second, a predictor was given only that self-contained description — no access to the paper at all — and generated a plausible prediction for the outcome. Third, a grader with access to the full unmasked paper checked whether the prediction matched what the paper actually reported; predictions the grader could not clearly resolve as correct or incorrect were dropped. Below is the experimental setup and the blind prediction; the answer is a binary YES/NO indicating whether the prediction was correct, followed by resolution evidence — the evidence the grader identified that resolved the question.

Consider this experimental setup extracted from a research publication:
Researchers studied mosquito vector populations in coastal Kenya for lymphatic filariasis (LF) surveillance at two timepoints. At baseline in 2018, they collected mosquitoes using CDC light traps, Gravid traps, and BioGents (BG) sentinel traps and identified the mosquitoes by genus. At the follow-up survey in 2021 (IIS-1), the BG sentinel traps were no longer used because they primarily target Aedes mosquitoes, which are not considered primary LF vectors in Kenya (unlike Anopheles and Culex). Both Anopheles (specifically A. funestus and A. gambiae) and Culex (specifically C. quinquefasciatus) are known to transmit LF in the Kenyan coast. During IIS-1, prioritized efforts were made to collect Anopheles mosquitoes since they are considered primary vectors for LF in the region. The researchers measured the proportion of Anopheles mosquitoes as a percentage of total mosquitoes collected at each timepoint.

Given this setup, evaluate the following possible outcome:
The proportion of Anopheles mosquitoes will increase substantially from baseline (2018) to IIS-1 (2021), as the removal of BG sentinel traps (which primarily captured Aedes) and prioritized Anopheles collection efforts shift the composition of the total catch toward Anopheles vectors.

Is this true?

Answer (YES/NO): YES